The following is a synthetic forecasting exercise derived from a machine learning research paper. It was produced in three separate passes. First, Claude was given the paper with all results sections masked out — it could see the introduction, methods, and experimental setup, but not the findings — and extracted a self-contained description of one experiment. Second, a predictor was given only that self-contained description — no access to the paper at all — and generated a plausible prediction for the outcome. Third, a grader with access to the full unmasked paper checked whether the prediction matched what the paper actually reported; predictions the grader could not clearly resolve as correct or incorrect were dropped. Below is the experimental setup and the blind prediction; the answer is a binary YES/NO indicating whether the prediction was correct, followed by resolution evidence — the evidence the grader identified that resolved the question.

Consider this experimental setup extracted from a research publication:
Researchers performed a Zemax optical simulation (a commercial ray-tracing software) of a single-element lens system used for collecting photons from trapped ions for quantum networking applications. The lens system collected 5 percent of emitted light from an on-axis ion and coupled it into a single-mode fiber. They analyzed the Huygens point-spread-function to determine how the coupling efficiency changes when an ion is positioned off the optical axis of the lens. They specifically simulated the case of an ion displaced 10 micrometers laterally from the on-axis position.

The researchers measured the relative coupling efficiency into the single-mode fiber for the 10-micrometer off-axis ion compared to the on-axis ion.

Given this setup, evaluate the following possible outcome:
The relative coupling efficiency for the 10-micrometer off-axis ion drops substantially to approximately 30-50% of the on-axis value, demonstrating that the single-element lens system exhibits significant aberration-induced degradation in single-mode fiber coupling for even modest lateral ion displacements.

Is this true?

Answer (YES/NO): NO